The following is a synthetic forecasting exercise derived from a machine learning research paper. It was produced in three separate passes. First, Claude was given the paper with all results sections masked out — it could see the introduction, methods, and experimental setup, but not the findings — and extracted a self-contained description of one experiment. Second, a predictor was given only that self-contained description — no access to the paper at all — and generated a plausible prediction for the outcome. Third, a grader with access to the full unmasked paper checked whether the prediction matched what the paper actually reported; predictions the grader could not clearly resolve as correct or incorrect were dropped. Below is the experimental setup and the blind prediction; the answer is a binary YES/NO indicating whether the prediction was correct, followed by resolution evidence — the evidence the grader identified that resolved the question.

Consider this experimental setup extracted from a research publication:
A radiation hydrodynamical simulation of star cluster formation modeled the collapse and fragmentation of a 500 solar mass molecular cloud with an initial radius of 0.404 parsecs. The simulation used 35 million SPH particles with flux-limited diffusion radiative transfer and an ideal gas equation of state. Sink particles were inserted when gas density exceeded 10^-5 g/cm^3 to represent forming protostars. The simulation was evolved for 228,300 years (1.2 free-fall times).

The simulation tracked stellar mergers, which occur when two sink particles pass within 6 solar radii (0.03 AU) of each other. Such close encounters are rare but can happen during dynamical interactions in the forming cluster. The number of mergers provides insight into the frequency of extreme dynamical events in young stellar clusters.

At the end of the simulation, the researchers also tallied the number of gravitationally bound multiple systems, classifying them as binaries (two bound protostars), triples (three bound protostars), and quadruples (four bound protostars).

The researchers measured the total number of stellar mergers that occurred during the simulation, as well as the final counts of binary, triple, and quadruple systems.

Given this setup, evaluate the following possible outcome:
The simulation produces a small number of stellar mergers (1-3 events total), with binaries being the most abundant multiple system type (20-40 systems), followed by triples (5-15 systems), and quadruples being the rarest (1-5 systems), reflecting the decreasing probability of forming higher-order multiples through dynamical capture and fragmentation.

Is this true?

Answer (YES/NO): NO